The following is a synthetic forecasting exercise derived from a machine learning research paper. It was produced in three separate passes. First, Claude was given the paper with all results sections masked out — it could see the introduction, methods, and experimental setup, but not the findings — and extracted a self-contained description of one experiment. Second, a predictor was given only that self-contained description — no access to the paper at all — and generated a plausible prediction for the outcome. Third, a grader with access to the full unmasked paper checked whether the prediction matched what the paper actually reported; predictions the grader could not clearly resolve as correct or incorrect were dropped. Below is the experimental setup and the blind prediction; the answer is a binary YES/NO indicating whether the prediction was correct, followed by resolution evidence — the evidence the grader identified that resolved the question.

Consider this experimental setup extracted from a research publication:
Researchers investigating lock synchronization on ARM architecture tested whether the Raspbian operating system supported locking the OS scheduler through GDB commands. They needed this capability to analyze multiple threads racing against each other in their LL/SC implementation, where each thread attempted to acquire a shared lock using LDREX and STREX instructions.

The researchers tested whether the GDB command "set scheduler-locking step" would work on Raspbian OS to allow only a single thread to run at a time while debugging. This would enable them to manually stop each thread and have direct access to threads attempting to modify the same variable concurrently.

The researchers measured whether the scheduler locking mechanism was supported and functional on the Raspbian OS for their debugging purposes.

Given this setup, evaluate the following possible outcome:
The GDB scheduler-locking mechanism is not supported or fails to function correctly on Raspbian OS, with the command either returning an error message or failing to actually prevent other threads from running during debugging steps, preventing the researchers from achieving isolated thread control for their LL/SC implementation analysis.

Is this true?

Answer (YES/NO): NO